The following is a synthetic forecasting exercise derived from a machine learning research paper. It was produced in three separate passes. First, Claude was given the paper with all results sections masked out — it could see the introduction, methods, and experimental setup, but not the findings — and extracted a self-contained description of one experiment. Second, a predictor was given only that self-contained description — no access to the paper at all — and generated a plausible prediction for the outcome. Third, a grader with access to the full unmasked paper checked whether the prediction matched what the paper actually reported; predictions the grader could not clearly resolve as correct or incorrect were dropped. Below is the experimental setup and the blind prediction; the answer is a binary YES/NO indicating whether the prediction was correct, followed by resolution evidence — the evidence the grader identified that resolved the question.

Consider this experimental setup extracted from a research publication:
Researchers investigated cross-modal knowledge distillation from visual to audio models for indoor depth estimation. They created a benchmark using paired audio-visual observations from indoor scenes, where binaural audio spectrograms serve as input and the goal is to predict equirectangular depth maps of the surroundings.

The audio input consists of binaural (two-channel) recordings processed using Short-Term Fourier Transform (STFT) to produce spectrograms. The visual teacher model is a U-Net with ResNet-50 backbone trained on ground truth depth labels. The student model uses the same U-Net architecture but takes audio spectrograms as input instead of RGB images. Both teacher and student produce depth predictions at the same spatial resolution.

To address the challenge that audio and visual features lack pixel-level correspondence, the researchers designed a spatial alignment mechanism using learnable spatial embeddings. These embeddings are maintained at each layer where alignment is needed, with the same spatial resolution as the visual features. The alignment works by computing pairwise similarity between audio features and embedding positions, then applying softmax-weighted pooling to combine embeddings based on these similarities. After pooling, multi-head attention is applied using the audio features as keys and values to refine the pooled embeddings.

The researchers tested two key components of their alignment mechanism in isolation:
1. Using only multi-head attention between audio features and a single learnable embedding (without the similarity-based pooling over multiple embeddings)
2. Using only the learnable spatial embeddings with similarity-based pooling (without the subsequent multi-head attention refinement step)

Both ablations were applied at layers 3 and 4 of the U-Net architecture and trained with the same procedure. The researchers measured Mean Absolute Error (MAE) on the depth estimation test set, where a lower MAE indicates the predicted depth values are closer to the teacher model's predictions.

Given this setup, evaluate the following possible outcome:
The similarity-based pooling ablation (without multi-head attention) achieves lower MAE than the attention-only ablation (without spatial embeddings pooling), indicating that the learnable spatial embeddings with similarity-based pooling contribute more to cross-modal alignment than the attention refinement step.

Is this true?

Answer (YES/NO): YES